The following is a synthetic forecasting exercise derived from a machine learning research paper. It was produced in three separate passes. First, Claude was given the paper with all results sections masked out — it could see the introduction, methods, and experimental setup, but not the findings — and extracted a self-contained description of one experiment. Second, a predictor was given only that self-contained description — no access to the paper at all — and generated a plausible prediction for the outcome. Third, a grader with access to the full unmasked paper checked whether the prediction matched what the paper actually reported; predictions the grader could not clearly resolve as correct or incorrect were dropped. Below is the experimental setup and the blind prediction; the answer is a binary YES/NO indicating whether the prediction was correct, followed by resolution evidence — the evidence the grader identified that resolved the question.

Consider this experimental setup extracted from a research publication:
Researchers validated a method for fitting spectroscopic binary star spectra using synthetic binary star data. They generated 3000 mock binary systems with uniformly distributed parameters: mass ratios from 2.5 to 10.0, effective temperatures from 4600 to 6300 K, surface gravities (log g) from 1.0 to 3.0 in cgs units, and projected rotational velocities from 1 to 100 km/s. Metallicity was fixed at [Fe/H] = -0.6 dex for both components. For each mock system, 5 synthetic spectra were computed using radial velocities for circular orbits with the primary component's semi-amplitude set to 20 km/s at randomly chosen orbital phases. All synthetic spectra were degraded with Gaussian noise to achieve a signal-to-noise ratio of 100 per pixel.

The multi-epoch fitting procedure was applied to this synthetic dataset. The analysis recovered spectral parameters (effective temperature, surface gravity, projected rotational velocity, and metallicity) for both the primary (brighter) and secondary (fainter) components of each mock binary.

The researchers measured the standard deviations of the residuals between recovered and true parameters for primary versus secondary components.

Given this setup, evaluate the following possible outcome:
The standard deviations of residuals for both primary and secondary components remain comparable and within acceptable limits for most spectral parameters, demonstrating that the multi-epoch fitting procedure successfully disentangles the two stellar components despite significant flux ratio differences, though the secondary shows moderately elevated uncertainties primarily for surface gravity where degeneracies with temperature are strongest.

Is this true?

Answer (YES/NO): NO